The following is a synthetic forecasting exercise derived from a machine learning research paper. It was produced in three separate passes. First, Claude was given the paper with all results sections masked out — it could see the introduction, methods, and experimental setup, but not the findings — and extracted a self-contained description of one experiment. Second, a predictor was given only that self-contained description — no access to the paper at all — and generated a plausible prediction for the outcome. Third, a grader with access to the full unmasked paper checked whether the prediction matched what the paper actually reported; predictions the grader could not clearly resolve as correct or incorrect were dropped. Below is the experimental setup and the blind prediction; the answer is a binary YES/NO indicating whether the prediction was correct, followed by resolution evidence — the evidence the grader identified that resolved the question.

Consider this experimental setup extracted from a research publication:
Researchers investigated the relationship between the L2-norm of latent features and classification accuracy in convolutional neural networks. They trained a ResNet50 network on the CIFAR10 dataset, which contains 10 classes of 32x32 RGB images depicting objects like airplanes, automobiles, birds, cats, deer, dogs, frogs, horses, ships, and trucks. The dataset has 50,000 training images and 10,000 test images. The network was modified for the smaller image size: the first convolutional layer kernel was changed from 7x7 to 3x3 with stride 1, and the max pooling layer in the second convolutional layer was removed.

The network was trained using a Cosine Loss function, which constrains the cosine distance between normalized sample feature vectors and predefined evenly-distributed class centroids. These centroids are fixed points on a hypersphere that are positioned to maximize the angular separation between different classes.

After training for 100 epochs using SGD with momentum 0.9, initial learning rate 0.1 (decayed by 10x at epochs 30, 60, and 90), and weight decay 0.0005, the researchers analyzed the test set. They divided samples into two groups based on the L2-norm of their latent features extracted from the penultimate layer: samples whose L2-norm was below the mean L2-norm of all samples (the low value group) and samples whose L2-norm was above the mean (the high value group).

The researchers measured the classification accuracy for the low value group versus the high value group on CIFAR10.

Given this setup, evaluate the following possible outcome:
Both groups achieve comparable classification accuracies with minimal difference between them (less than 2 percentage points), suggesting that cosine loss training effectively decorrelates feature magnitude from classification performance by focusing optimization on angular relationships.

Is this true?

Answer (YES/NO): NO